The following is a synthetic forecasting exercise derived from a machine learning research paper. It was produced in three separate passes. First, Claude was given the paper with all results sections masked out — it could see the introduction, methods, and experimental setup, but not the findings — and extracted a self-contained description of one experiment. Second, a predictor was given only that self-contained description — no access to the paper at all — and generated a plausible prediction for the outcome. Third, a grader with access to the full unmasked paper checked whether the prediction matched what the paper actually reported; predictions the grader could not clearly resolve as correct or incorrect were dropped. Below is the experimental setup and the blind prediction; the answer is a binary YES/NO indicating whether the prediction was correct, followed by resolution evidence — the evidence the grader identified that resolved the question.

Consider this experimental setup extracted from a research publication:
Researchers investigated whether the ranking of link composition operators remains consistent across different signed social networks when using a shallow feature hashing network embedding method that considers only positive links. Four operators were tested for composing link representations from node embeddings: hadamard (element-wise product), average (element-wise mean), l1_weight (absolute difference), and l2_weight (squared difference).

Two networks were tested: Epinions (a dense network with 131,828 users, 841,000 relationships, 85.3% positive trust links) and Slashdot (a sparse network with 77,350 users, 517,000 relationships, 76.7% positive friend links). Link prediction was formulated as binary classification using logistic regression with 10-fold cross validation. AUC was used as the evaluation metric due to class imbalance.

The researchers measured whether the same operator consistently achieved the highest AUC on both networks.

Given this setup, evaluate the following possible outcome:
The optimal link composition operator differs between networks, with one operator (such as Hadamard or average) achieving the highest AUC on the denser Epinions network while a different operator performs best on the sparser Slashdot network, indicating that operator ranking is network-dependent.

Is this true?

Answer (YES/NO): NO